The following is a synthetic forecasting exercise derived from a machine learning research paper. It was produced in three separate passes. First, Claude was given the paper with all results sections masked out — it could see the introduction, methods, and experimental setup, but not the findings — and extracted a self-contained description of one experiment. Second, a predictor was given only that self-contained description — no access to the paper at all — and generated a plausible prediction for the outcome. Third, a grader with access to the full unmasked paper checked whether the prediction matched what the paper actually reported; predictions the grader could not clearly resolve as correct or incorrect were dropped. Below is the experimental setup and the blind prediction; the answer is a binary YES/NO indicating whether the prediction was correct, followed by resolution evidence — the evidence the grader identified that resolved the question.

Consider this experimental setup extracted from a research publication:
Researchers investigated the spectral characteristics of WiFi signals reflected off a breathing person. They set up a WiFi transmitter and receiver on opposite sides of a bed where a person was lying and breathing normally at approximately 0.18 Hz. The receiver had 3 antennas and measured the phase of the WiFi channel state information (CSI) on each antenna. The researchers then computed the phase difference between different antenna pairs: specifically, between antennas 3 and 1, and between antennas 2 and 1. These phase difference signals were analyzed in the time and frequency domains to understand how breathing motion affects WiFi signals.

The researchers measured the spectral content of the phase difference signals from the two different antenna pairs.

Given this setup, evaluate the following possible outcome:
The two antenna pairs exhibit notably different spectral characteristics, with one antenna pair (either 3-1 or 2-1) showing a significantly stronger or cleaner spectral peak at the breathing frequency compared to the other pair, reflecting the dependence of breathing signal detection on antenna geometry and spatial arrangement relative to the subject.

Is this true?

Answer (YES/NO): YES